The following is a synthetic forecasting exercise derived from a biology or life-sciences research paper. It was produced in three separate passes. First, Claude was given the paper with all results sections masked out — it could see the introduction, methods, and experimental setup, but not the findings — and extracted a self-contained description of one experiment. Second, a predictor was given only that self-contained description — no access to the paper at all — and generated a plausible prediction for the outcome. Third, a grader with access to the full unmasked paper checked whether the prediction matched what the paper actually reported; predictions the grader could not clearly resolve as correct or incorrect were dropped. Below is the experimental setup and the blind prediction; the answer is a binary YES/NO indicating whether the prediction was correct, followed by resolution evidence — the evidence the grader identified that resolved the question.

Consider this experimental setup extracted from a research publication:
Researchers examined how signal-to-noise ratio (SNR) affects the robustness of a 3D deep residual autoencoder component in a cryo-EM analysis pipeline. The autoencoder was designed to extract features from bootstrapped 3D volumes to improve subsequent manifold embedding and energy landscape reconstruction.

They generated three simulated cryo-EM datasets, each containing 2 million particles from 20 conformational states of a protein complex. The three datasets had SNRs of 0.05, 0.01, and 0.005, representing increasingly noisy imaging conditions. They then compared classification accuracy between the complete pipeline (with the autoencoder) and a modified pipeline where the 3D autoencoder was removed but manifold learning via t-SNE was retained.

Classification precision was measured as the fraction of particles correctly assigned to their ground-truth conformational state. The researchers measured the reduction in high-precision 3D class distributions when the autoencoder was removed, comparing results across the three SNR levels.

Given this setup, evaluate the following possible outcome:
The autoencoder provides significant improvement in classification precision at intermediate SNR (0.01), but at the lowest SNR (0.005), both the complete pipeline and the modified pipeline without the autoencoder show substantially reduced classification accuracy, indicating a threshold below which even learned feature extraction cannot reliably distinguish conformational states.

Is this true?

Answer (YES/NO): NO